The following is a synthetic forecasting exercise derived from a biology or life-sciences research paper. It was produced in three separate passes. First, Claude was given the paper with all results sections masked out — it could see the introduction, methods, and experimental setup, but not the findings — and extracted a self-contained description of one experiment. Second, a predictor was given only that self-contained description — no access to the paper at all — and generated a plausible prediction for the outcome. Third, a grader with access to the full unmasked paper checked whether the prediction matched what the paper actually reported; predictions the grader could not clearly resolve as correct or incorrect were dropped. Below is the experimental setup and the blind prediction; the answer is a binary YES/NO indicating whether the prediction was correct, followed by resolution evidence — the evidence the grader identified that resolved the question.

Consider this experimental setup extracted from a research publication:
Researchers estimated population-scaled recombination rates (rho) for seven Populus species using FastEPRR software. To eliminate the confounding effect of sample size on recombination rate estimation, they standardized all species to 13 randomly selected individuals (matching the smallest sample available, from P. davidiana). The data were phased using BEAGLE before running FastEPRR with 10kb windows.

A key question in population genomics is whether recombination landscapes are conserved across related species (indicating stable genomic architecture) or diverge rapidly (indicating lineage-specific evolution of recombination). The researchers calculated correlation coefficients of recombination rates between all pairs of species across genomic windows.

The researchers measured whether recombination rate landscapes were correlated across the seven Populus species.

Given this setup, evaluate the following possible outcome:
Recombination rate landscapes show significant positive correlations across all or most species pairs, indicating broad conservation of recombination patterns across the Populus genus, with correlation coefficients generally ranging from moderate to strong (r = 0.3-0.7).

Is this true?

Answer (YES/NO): NO